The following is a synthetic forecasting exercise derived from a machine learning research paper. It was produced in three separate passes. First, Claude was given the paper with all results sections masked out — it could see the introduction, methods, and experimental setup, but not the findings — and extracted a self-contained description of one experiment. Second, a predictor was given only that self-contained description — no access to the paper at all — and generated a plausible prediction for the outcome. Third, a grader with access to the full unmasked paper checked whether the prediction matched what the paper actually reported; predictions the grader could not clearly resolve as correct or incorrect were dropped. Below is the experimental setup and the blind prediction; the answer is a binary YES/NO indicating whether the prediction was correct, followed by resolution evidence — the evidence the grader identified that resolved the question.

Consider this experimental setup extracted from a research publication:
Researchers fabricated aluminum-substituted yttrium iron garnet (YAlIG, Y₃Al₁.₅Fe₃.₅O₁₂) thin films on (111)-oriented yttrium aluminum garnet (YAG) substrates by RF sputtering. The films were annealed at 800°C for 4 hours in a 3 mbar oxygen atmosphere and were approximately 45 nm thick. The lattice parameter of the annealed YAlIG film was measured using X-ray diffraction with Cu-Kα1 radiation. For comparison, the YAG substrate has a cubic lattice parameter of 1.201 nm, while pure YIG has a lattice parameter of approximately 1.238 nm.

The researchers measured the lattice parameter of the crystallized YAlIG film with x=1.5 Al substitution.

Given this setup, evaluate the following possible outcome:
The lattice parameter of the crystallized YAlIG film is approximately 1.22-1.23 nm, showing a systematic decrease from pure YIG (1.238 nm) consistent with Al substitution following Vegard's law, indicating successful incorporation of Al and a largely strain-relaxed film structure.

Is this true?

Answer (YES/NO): YES